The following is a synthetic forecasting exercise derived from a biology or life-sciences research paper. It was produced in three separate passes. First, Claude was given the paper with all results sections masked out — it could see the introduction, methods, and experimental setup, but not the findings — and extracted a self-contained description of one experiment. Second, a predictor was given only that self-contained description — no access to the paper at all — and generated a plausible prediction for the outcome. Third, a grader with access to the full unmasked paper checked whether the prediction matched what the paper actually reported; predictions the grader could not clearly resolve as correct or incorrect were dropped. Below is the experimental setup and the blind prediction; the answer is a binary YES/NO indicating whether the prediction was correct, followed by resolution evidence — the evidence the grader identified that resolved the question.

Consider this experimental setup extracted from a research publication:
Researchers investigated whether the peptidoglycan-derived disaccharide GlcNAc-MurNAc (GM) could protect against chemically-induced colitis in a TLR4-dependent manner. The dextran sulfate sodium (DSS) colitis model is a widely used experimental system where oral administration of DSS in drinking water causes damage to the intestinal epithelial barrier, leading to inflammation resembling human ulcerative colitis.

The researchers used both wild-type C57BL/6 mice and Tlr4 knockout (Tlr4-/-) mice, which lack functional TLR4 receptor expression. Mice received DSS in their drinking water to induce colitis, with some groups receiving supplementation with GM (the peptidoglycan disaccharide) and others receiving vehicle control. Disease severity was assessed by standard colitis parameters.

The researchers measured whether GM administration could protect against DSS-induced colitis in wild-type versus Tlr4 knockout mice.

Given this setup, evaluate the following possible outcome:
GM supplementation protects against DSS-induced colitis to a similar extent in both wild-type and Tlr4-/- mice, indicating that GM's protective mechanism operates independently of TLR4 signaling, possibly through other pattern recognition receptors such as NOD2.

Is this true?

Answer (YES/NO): NO